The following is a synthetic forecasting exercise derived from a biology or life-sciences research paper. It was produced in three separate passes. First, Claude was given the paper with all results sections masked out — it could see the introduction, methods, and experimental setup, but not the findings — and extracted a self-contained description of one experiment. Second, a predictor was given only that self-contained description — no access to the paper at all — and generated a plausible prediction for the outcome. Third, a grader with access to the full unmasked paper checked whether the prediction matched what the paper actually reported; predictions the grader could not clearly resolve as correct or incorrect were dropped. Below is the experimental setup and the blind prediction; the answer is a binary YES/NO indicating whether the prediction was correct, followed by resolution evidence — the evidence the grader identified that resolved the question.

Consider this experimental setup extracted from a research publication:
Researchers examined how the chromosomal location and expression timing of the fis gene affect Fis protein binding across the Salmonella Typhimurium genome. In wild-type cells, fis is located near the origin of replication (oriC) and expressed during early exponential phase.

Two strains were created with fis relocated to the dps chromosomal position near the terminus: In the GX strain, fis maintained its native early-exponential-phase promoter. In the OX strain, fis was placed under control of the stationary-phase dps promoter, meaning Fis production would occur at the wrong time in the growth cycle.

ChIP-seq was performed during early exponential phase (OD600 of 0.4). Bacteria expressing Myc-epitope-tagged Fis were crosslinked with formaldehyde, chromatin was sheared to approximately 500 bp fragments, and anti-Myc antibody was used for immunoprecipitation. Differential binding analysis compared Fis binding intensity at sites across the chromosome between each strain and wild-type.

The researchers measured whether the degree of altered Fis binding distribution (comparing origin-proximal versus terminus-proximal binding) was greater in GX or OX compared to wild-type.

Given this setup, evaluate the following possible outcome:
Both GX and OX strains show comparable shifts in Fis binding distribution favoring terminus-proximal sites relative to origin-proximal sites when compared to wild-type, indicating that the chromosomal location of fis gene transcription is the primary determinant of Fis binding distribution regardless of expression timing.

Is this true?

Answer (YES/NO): NO